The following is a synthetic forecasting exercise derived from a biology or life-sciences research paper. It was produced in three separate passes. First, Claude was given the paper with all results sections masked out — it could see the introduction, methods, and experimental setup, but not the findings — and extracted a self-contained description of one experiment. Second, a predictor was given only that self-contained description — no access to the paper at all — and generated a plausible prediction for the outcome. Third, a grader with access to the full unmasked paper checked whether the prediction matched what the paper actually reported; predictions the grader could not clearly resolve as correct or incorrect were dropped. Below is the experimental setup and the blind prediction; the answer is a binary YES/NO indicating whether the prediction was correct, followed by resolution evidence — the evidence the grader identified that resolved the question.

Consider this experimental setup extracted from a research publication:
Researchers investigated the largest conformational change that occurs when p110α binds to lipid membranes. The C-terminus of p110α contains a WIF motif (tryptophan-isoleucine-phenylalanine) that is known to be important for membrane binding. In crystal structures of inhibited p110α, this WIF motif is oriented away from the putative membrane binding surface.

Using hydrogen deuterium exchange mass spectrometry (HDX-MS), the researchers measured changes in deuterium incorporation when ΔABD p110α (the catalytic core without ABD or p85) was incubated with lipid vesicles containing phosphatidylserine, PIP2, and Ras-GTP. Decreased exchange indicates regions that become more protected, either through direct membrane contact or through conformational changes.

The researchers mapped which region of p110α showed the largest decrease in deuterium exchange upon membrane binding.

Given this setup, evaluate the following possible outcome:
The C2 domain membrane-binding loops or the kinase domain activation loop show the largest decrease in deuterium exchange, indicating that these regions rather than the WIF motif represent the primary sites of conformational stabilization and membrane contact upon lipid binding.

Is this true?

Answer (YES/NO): NO